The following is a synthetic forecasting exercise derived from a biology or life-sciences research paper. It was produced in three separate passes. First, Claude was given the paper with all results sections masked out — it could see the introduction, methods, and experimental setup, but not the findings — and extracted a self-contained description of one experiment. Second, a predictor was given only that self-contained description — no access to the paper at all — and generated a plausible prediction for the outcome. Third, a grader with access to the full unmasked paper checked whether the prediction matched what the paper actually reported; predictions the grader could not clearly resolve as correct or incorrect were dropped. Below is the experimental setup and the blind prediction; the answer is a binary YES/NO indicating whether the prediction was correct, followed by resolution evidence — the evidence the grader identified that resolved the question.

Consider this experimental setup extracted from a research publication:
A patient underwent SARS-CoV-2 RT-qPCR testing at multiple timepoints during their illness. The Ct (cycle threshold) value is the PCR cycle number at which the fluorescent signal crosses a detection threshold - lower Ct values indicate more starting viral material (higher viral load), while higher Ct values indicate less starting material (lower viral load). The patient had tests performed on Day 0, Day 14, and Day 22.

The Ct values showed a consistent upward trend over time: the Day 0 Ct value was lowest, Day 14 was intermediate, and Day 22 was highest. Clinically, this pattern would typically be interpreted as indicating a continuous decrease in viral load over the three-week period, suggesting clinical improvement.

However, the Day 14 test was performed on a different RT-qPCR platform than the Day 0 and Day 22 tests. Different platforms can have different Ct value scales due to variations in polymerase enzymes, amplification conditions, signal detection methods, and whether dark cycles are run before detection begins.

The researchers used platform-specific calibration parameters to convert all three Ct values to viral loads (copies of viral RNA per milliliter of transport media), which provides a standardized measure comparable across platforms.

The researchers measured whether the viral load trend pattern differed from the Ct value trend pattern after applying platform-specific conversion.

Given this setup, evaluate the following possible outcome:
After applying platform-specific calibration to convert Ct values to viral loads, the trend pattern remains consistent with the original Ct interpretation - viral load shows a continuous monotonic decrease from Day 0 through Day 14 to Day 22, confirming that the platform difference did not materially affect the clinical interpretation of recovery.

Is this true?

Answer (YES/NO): NO